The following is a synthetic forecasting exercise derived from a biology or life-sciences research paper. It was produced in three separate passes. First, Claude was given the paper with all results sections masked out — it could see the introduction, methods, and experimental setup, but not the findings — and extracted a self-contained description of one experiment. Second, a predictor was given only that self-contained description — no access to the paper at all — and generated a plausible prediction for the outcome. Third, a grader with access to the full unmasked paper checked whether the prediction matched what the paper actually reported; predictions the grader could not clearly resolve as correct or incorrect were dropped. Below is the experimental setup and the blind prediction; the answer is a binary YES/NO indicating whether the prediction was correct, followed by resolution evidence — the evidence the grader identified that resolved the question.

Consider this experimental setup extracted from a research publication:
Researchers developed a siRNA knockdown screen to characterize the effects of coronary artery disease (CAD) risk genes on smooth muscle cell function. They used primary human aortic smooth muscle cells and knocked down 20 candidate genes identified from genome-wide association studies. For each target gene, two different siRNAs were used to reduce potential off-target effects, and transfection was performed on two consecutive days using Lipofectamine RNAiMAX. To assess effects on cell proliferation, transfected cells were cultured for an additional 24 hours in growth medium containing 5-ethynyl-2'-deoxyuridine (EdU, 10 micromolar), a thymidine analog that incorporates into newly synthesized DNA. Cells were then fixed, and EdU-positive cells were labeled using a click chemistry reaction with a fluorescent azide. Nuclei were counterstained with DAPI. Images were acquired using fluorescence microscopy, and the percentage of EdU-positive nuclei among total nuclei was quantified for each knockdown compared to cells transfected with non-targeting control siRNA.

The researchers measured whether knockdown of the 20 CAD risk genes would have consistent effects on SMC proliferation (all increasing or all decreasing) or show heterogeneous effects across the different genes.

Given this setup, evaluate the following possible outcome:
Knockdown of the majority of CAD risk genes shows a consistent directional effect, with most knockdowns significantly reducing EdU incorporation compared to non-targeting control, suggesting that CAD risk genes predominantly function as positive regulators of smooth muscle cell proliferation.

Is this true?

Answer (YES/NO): YES